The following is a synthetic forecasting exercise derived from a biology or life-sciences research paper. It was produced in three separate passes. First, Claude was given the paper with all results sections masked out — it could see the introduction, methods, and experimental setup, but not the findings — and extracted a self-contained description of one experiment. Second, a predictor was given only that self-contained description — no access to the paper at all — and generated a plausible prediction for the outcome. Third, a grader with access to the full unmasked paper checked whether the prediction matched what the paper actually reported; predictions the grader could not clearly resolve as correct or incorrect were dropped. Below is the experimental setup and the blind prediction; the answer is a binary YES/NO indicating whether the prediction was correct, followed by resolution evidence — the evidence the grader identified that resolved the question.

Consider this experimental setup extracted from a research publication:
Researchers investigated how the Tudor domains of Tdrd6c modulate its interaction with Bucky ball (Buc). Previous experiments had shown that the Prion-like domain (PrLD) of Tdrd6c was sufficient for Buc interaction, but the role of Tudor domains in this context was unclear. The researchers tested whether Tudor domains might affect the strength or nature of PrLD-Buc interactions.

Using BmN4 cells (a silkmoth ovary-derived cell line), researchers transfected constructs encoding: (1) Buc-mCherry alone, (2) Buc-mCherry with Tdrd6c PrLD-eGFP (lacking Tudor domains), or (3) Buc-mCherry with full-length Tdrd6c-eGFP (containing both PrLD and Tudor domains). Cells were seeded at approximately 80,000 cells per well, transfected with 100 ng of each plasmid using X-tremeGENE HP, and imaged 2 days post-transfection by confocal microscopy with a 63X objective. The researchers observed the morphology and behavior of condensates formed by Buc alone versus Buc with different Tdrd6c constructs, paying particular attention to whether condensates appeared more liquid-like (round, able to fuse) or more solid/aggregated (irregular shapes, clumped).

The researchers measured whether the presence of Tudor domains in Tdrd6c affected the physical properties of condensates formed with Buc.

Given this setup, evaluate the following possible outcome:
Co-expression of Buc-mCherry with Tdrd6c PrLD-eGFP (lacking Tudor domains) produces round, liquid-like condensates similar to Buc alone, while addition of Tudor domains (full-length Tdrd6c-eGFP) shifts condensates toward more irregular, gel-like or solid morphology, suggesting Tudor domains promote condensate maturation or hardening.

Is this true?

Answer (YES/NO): NO